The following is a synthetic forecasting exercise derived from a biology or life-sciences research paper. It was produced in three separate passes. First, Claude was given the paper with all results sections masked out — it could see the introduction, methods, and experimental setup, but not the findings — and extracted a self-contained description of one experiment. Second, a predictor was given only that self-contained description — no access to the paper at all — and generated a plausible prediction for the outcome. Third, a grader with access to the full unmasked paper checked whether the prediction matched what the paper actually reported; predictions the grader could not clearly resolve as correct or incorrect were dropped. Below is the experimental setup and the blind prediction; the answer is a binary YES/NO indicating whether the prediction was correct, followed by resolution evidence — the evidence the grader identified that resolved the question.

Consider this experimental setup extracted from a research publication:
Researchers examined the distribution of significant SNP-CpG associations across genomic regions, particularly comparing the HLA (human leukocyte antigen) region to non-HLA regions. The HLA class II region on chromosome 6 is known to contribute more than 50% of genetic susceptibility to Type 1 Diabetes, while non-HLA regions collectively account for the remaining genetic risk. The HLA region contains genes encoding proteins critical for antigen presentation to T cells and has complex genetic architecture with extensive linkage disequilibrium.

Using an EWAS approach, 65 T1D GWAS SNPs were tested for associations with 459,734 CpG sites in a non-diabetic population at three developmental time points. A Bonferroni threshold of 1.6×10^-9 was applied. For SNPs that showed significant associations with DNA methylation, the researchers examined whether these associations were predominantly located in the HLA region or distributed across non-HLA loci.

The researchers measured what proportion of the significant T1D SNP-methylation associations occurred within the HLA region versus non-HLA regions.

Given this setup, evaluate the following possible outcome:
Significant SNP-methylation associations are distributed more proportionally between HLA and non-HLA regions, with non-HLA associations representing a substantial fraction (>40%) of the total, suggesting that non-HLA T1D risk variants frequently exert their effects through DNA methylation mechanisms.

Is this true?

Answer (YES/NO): YES